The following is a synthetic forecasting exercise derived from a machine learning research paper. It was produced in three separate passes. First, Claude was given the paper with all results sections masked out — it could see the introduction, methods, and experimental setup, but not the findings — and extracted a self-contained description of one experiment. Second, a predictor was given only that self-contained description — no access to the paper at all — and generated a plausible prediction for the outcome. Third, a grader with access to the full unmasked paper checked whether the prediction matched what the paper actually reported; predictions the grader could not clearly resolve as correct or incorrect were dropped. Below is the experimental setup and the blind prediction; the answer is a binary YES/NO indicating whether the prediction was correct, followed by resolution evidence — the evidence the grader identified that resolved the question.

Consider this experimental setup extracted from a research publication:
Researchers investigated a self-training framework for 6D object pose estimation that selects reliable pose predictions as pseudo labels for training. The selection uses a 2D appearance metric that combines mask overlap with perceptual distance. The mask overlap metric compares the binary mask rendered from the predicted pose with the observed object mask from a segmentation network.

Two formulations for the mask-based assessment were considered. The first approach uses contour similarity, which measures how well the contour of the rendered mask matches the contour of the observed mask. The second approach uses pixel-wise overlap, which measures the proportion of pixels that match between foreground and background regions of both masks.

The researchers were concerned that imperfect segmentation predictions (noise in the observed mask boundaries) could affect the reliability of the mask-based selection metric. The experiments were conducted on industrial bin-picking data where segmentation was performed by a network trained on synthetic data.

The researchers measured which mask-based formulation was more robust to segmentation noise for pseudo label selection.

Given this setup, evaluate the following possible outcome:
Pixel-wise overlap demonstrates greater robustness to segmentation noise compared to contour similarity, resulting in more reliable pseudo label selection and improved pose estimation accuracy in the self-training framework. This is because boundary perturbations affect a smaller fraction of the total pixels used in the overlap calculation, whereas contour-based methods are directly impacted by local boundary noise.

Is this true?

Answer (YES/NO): YES